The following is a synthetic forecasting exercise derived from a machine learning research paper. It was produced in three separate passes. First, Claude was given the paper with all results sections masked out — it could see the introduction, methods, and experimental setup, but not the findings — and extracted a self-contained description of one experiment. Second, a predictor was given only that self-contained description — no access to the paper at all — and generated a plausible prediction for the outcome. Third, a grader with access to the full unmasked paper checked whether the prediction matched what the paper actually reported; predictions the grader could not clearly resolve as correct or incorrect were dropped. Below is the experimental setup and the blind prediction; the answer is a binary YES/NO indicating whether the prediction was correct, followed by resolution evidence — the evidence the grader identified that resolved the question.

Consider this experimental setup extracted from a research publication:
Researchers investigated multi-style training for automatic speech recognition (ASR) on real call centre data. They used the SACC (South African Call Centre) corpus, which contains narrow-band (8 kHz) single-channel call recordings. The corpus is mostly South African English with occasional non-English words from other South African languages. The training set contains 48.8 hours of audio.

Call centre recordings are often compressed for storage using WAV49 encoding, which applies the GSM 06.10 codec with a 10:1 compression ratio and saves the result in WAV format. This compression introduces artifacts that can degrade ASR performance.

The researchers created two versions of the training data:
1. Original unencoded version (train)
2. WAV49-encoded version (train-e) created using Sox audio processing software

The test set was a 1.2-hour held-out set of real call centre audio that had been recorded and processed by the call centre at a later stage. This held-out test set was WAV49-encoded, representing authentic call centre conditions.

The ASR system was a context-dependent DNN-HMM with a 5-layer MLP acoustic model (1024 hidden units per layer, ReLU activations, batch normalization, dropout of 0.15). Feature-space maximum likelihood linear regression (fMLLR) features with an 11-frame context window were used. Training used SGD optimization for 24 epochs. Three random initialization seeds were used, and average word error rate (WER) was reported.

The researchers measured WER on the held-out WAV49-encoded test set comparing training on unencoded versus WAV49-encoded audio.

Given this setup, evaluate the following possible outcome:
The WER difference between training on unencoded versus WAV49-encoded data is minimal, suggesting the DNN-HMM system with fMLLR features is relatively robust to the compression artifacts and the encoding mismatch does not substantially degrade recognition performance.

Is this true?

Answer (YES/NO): YES